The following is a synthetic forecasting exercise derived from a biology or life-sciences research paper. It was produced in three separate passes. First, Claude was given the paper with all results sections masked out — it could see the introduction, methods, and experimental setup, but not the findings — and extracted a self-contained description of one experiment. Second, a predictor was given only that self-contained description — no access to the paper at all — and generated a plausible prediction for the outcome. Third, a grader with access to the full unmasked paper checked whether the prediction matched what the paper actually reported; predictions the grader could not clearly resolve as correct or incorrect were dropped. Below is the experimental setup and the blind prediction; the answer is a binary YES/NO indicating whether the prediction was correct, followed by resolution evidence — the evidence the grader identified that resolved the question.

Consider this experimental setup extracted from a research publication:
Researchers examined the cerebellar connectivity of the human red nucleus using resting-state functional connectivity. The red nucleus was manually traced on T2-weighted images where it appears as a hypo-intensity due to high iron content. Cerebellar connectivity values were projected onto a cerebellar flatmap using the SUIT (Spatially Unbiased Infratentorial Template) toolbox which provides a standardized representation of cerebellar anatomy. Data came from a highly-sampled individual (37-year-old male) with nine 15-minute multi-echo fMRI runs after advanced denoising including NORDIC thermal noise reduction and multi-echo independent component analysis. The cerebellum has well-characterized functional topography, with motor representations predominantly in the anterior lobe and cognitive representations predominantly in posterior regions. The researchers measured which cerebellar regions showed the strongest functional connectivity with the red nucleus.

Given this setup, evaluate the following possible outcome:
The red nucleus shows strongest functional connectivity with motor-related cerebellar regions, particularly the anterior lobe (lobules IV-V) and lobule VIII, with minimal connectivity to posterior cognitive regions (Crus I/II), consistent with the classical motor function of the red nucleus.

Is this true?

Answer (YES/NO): NO